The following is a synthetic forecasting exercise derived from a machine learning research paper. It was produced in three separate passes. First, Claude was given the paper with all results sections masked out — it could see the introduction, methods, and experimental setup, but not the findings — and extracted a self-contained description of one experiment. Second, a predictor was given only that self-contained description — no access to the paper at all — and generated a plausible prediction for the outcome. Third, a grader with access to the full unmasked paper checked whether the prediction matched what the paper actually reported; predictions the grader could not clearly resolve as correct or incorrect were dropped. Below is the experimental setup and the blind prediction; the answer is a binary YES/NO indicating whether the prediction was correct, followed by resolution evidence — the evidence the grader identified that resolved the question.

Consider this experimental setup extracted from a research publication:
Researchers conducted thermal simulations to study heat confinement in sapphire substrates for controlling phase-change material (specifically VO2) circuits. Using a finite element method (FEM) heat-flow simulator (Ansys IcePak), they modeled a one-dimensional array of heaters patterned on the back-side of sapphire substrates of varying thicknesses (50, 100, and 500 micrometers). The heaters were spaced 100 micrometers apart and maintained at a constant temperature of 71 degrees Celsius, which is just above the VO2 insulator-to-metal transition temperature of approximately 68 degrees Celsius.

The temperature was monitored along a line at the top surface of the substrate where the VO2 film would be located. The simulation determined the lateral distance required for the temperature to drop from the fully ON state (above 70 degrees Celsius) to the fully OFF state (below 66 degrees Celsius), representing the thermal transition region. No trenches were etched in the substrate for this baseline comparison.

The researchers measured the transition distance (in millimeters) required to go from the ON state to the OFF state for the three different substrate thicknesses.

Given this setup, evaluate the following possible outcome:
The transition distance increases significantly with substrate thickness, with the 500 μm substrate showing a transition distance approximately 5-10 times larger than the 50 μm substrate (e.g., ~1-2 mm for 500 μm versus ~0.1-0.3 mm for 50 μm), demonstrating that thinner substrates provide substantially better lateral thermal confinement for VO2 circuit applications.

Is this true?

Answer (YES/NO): NO